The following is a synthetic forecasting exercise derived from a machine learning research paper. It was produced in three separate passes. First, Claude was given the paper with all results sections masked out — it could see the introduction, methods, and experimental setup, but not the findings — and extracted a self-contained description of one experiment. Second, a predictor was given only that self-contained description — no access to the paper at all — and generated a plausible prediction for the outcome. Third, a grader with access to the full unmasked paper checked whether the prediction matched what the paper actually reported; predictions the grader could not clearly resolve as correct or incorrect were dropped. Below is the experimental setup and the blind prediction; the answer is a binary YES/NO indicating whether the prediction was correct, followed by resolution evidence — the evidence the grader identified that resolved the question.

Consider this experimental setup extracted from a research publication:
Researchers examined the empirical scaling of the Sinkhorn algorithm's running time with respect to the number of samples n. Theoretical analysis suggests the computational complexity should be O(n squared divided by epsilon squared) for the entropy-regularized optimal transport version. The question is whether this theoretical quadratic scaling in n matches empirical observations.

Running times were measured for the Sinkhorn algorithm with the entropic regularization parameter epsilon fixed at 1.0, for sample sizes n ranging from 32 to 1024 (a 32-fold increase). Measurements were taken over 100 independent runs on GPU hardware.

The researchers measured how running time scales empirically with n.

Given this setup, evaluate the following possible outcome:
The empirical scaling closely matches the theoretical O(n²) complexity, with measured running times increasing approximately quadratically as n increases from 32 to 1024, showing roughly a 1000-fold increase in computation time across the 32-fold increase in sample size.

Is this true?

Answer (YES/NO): NO